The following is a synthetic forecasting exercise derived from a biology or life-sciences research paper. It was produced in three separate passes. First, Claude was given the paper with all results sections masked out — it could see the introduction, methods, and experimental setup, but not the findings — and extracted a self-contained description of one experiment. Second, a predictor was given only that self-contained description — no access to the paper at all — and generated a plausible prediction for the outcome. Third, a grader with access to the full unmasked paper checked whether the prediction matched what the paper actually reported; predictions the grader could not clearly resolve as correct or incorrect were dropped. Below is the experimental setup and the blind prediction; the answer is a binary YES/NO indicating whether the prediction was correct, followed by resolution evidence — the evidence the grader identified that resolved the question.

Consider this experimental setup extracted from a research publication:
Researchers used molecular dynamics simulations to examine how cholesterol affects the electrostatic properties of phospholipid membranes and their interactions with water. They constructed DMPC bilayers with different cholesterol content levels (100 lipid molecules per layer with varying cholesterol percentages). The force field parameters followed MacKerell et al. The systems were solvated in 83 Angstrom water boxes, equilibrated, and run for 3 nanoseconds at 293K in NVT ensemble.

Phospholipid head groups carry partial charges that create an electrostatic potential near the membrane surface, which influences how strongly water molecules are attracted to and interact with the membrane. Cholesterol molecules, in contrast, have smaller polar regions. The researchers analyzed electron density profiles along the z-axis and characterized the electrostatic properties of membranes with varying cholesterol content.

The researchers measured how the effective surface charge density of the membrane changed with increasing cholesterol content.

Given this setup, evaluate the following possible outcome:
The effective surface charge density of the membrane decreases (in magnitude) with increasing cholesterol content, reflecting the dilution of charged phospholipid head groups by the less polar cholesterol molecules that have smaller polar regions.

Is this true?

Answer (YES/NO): YES